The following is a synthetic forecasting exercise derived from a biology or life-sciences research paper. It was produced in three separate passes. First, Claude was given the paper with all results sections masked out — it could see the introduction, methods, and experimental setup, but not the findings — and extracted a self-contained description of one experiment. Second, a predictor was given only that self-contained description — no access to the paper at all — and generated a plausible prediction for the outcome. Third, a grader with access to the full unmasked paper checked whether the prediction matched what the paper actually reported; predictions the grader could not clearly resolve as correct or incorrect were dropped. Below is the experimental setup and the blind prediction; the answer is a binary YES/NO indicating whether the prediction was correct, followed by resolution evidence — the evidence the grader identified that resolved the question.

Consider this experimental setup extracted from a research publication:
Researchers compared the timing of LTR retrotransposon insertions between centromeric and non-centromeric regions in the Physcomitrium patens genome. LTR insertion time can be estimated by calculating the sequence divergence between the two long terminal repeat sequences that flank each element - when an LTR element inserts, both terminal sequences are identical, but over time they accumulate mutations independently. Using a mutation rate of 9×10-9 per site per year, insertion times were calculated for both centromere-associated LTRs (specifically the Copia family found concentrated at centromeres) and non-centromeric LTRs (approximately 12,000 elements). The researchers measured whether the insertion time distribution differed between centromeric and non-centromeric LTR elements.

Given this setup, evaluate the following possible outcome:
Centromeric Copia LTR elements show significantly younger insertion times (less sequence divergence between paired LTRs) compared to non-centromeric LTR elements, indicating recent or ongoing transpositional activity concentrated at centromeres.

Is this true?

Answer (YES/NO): NO